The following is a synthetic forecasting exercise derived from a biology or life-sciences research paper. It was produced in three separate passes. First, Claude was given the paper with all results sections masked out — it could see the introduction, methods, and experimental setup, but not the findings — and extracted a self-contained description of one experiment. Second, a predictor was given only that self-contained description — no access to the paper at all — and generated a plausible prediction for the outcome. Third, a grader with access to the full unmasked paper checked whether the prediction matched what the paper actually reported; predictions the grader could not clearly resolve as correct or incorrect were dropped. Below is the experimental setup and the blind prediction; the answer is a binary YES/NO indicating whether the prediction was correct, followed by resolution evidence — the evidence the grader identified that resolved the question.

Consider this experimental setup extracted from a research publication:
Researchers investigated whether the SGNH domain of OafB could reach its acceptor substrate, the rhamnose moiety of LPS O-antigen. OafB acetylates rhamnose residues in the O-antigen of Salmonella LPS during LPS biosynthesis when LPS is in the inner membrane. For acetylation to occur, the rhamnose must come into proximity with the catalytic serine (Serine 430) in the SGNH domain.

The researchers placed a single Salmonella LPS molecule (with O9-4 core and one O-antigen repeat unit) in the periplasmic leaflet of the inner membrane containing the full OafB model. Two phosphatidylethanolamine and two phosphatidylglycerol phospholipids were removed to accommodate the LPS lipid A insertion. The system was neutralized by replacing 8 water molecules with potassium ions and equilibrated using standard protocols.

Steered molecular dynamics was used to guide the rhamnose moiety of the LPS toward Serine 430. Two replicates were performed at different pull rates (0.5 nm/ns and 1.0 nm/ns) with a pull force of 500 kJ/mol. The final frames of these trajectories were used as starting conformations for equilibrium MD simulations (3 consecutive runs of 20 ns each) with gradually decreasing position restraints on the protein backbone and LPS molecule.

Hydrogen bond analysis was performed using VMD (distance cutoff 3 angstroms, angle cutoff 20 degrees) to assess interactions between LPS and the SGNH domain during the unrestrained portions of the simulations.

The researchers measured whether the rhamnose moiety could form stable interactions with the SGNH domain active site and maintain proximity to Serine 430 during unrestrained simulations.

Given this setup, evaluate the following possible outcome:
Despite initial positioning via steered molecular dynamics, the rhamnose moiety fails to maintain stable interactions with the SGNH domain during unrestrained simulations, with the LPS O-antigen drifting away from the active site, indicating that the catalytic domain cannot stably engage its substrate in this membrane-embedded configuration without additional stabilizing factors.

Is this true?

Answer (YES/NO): NO